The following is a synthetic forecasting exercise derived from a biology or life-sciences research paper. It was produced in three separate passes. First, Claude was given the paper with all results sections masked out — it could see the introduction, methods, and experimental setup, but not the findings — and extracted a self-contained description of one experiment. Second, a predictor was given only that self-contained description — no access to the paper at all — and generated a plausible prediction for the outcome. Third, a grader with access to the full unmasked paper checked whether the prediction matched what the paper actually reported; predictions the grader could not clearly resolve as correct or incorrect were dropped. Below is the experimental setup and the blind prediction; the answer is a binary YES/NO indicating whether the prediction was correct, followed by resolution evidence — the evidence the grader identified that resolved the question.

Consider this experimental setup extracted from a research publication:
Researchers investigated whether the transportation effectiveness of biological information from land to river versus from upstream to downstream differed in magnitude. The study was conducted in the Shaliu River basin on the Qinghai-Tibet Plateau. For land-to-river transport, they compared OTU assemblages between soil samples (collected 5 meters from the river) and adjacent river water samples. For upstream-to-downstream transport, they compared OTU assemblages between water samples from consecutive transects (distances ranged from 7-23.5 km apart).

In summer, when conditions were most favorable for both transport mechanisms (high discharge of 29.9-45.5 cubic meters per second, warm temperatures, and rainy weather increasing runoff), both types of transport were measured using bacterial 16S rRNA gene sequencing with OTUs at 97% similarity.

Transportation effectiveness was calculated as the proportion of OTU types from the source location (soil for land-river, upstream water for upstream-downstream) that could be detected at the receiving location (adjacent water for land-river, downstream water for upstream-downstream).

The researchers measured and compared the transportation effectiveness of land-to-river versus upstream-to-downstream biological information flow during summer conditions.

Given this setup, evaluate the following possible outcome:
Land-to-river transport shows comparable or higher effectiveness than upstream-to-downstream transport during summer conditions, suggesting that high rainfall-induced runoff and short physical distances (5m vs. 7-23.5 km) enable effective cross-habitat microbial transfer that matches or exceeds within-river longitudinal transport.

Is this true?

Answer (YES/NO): NO